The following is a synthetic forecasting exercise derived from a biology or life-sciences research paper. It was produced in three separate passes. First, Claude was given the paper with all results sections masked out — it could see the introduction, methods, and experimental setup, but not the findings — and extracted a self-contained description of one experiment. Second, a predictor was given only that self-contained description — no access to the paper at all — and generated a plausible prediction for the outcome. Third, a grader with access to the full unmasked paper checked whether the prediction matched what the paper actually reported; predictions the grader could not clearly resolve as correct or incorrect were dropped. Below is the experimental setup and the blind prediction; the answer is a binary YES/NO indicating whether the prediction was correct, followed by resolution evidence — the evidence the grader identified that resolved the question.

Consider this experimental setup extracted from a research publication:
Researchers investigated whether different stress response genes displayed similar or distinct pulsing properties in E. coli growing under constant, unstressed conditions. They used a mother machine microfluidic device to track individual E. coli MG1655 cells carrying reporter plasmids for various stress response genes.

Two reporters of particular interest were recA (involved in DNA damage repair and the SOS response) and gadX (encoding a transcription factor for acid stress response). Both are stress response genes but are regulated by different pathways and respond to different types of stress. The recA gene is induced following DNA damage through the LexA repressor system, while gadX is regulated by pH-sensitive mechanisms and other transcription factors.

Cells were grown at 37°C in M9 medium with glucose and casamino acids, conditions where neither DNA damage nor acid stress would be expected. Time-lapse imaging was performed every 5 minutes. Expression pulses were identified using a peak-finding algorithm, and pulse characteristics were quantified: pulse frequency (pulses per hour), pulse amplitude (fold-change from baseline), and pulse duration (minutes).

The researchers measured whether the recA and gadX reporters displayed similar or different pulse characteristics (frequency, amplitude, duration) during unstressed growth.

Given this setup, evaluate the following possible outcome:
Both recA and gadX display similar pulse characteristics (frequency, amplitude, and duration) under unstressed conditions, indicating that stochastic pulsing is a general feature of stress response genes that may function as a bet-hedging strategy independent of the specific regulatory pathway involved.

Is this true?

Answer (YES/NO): NO